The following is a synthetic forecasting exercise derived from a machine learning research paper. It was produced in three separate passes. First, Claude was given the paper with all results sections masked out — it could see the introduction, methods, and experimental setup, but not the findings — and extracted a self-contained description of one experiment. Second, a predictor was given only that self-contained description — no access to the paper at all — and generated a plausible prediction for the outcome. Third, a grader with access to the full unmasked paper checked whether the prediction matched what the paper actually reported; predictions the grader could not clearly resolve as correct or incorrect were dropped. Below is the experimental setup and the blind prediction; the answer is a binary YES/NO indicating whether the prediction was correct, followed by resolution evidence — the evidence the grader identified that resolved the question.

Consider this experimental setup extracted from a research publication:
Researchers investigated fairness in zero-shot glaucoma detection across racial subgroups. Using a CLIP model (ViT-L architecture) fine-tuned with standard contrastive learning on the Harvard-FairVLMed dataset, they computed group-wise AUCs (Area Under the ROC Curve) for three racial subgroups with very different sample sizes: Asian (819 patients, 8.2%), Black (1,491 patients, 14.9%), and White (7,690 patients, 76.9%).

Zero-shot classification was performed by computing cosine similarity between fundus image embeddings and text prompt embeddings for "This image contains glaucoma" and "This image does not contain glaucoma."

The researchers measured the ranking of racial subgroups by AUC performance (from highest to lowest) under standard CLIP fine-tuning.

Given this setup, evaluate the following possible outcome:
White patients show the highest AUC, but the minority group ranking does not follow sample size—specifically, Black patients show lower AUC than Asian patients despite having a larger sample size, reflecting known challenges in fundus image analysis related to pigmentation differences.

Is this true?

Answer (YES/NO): NO